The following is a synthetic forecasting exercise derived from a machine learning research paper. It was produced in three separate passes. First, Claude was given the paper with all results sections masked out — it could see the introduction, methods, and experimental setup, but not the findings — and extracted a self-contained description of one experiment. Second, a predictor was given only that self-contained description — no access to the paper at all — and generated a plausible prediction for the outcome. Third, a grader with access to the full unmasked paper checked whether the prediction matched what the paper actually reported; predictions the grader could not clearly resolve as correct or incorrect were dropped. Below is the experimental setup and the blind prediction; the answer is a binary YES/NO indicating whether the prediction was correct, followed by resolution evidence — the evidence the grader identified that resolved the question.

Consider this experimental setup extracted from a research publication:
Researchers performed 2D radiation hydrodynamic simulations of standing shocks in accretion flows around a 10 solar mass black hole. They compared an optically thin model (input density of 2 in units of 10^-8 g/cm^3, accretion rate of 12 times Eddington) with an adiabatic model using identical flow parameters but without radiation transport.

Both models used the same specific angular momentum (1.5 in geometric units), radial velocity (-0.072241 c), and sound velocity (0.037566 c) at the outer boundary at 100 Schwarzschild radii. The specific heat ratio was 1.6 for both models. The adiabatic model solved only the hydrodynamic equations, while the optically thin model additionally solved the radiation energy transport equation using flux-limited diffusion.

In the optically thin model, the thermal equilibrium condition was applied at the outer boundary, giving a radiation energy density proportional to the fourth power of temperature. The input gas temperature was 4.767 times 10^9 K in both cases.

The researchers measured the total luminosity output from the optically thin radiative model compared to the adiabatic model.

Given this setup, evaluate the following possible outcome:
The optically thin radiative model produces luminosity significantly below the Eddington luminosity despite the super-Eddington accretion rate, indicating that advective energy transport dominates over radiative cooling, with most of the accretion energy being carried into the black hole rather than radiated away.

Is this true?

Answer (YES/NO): YES